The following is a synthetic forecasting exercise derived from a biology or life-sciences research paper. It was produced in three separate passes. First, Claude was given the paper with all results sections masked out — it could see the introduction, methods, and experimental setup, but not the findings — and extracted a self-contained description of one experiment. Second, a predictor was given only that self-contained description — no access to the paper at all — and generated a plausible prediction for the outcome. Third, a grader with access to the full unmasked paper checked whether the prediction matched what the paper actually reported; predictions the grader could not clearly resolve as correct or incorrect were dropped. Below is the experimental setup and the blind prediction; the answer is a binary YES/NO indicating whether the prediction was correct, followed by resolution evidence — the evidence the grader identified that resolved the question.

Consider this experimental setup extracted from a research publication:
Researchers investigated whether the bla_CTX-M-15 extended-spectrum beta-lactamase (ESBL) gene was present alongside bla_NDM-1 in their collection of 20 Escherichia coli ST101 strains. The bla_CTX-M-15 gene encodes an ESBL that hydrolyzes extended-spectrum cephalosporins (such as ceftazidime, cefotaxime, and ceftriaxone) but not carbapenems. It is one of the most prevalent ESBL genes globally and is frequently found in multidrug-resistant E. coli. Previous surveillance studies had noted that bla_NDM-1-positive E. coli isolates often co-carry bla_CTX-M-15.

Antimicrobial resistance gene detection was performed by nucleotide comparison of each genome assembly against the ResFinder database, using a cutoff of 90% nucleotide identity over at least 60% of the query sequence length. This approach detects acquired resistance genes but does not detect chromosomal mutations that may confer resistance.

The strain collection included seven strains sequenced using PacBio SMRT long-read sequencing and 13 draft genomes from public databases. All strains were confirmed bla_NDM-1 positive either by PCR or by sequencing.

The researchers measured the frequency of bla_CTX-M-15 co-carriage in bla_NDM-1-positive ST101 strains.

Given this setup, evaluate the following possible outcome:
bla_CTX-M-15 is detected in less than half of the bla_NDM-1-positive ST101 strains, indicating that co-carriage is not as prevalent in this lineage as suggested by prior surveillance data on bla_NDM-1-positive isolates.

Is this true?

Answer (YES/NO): NO